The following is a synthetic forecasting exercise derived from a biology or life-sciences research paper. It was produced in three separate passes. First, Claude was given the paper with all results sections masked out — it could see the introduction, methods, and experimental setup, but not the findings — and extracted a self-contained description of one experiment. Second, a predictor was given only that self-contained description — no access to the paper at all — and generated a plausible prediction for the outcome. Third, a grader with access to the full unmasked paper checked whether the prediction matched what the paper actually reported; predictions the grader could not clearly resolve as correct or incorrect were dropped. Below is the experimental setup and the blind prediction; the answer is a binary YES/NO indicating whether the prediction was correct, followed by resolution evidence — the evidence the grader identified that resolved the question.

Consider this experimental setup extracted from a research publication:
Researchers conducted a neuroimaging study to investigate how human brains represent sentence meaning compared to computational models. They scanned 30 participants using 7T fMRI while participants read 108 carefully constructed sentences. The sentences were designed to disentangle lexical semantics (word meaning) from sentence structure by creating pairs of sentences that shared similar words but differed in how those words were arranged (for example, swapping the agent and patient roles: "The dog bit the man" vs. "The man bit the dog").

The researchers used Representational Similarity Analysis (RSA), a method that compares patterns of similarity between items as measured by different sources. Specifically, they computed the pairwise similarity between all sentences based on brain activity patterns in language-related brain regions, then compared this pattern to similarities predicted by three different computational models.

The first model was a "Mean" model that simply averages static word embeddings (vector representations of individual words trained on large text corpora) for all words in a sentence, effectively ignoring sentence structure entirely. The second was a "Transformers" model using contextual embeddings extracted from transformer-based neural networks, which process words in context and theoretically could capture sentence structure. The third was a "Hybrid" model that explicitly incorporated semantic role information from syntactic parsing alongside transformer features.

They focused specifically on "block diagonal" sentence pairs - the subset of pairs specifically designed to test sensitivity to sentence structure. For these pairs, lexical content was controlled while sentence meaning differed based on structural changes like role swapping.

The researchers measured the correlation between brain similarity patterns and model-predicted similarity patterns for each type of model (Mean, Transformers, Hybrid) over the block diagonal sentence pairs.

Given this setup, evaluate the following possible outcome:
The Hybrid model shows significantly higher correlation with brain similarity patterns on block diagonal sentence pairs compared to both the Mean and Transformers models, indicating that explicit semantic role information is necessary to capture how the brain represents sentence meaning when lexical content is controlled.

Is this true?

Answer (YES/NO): YES